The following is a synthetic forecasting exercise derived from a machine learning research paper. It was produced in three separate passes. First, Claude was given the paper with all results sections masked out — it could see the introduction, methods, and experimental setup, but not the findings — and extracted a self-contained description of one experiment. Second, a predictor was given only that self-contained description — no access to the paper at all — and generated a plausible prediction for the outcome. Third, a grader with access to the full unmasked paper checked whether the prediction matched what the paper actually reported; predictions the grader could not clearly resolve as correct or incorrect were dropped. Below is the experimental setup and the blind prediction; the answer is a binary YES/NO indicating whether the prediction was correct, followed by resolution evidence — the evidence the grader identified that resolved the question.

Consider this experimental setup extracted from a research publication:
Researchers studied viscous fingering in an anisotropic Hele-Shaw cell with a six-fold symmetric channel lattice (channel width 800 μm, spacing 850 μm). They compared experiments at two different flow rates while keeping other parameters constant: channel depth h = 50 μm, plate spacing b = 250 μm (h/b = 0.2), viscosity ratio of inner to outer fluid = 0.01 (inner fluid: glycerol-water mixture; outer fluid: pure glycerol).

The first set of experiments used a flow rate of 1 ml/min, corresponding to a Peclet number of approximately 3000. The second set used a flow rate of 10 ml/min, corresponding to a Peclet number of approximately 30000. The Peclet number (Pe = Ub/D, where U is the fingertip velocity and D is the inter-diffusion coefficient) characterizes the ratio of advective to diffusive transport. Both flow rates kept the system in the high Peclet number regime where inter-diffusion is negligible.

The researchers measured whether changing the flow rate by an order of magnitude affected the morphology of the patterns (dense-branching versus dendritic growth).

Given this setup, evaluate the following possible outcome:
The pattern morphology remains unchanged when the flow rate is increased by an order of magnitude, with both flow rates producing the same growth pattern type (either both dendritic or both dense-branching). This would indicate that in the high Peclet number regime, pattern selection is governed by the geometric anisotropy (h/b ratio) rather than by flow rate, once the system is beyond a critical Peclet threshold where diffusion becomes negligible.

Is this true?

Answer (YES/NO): YES